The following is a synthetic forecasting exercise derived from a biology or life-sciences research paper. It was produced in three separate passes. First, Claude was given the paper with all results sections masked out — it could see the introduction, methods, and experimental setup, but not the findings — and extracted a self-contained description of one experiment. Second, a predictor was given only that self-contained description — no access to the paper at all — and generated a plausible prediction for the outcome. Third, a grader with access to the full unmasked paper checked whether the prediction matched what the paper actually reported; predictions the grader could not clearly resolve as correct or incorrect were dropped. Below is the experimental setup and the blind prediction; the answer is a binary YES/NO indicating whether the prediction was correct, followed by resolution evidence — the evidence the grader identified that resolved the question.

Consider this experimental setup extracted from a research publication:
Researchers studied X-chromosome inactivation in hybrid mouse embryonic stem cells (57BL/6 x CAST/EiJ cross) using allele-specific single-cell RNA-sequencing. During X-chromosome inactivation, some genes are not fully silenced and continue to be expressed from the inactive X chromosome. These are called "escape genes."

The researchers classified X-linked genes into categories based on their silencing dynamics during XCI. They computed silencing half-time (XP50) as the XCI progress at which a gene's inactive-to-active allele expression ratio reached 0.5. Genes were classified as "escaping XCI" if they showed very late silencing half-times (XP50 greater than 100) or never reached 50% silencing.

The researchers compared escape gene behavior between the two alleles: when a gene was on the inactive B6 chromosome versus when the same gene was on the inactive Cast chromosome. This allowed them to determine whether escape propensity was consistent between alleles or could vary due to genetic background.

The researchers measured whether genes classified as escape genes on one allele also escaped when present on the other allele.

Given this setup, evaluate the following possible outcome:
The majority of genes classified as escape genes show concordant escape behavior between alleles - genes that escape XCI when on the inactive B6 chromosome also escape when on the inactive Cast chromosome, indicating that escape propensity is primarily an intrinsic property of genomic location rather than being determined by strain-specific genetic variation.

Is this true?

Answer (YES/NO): NO